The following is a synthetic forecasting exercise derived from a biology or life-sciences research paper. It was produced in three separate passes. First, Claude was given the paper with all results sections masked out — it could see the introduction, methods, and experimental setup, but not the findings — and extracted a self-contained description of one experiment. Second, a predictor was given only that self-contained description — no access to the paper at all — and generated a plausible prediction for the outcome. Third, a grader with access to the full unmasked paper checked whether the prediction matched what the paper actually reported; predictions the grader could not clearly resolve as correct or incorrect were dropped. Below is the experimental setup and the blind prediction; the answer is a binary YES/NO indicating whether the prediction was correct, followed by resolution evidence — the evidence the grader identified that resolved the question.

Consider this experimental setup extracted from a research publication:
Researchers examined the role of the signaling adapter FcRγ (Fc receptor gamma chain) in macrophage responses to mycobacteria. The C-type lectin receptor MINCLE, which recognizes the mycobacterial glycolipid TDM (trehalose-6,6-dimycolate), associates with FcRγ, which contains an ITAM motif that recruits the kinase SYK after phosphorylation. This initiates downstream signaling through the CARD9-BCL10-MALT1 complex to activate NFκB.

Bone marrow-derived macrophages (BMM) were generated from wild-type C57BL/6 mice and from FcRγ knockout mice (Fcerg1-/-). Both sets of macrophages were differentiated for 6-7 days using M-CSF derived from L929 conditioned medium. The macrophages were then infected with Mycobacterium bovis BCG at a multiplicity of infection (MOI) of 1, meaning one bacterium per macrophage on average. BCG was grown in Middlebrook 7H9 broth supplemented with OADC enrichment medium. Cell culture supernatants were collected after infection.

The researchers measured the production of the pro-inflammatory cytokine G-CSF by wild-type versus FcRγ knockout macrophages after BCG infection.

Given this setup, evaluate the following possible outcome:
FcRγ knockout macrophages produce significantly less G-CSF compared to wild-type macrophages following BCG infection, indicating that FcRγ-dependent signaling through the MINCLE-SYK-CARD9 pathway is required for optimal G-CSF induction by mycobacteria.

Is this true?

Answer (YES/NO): YES